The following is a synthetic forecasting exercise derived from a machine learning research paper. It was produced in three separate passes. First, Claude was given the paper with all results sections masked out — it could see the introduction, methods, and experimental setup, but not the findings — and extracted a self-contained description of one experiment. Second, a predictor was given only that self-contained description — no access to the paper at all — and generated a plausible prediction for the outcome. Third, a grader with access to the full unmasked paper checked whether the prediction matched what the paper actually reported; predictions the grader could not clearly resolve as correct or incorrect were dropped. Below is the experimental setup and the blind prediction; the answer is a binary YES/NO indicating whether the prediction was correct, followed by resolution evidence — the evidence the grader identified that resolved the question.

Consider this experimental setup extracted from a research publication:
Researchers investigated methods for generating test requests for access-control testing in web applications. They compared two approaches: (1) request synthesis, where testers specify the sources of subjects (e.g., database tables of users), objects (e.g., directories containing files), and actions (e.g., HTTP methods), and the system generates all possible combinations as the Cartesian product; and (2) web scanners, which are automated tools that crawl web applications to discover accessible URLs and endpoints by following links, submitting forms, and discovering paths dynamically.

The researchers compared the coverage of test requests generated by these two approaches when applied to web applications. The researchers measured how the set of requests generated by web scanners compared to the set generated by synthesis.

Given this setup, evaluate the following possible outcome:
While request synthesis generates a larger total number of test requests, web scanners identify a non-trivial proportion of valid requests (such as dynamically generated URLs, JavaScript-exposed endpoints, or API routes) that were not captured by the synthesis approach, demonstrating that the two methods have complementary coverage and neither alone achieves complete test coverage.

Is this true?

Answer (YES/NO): NO